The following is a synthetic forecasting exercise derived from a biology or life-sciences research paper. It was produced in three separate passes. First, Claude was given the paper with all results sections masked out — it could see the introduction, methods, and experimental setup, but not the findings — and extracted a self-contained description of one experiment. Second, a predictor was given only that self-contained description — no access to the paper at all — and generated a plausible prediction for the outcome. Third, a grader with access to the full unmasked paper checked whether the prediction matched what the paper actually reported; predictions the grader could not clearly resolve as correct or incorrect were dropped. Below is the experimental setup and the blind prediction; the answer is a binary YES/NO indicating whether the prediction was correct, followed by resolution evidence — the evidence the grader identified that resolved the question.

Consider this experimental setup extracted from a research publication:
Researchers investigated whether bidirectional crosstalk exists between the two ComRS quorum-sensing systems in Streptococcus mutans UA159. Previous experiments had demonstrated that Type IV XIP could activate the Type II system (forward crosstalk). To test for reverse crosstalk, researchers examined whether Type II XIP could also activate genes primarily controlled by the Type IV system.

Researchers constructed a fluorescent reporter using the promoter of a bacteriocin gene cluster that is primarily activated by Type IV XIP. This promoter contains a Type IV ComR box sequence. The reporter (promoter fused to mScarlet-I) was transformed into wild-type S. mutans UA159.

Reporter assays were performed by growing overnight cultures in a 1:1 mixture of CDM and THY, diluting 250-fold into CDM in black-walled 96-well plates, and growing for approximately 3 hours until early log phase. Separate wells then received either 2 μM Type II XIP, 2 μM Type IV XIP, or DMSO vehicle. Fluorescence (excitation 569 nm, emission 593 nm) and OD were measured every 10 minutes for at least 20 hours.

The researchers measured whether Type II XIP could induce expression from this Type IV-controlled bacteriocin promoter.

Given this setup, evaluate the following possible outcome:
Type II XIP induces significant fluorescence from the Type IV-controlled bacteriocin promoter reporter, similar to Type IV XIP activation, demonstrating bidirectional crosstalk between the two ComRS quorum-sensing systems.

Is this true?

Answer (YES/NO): YES